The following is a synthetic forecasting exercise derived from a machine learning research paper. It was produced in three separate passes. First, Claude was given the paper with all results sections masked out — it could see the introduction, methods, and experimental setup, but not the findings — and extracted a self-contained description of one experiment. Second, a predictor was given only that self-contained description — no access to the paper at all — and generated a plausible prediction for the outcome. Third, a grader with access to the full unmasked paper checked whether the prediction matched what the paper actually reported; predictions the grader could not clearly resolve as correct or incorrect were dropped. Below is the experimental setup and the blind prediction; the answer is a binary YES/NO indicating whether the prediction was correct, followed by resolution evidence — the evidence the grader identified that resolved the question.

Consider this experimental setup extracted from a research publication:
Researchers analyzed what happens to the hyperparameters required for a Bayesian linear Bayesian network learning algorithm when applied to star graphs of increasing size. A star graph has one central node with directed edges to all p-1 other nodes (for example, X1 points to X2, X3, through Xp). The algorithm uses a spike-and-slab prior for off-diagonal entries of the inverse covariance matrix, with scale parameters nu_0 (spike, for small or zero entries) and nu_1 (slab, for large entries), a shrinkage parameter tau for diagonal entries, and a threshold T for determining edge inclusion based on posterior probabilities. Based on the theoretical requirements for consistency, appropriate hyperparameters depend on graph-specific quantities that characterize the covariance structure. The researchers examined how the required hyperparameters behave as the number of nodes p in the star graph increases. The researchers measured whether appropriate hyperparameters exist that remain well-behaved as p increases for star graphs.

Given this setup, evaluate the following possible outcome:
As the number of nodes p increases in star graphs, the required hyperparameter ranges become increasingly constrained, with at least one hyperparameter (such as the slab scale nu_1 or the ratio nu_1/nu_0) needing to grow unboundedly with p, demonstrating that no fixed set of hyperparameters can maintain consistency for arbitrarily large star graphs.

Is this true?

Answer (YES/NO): YES